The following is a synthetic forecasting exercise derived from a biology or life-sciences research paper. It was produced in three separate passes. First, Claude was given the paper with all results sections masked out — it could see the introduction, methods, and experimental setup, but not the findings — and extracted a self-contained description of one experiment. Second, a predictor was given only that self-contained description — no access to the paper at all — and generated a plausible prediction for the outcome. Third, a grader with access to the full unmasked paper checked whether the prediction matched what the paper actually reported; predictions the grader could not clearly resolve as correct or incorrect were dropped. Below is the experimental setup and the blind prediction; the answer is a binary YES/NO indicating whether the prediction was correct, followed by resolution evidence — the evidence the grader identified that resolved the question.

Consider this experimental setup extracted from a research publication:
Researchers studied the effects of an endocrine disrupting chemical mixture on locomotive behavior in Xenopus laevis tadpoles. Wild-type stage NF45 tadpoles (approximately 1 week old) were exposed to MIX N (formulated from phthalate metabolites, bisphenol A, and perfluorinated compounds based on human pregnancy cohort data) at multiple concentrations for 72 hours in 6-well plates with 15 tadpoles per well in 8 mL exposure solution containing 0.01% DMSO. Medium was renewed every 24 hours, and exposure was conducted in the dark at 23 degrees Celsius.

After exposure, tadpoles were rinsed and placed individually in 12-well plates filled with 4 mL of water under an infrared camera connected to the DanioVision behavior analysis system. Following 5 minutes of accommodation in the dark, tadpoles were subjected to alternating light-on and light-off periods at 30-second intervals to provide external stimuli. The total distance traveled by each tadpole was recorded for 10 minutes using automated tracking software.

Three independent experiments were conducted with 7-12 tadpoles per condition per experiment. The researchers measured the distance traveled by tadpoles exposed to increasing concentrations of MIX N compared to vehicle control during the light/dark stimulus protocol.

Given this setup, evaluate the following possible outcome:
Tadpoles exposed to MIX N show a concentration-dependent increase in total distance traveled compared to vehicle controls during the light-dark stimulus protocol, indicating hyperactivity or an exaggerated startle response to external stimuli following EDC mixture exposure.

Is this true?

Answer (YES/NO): NO